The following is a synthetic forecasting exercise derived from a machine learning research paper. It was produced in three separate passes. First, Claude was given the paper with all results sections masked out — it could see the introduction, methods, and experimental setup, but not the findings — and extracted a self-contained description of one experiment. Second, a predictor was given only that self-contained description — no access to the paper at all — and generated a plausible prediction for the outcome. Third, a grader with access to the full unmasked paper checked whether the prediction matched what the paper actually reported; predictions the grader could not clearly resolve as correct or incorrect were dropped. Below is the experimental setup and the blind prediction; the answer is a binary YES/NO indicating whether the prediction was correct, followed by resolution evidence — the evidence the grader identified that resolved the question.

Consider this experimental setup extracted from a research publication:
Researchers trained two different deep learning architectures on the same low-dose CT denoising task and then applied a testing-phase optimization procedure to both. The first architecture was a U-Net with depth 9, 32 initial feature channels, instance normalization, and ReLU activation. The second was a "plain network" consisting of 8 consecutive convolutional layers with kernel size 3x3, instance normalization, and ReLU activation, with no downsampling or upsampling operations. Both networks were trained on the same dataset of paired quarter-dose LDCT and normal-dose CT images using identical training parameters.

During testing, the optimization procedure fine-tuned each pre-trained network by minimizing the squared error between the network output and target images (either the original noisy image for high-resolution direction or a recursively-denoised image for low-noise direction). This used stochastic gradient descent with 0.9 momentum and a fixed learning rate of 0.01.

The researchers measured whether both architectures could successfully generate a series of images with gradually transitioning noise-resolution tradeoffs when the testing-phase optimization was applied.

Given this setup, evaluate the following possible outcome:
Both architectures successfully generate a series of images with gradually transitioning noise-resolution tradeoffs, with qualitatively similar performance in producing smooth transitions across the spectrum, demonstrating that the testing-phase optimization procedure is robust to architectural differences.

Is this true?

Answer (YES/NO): YES